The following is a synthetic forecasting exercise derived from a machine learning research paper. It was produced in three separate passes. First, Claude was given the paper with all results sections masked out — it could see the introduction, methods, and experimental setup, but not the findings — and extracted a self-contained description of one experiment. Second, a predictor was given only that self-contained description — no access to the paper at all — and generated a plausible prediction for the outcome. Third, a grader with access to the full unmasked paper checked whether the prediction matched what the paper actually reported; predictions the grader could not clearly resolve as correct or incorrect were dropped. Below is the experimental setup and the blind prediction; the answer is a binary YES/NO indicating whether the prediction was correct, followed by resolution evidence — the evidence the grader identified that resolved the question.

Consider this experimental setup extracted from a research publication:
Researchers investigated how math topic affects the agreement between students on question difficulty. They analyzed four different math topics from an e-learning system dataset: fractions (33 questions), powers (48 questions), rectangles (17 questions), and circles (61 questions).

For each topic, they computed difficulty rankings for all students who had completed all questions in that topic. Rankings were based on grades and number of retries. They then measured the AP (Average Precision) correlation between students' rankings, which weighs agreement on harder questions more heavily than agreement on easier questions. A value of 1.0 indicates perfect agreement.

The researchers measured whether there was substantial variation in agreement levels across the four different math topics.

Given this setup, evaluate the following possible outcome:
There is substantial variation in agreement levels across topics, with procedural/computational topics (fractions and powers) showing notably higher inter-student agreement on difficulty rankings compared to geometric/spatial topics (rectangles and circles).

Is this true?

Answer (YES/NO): NO